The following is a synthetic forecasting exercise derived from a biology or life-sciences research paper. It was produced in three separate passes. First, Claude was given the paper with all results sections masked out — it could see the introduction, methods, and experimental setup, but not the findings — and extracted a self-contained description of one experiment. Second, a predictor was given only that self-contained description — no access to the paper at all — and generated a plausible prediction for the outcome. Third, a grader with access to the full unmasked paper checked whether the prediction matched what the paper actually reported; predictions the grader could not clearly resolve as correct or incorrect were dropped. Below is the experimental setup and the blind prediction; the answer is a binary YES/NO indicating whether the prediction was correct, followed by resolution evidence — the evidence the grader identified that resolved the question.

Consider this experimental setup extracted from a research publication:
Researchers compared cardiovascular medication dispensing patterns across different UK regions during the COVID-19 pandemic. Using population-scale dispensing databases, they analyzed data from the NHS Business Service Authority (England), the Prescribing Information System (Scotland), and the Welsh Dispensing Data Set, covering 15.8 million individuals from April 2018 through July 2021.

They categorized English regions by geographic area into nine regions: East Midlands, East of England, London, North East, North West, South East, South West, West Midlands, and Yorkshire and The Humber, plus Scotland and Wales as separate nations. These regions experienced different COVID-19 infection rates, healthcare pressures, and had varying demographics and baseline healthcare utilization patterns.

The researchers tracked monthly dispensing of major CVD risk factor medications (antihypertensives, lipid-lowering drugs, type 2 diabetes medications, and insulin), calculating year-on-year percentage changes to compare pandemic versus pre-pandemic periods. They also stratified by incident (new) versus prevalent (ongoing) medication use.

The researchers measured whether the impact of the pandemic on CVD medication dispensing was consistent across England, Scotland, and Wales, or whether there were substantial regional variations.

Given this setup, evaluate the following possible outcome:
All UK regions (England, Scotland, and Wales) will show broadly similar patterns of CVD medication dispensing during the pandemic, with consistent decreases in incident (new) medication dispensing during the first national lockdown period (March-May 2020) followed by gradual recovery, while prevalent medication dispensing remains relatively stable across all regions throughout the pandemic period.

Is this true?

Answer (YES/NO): NO